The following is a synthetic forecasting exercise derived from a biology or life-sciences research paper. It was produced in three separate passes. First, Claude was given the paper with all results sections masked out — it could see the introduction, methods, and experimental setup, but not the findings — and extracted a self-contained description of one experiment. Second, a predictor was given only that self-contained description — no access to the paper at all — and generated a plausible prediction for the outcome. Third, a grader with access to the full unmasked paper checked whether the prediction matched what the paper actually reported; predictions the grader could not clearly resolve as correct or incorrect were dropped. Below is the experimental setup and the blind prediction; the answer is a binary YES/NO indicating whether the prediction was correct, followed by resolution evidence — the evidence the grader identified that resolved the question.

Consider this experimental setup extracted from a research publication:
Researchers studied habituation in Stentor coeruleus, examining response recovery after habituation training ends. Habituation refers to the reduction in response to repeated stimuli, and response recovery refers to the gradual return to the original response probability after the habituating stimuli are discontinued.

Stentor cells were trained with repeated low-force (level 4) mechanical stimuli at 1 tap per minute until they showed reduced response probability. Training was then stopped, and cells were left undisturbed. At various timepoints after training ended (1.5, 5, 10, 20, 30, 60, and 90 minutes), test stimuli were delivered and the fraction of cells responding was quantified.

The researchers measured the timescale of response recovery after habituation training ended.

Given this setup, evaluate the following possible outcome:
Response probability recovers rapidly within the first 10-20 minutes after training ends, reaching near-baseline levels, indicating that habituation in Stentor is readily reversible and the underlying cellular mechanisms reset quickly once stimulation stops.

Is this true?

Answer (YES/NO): NO